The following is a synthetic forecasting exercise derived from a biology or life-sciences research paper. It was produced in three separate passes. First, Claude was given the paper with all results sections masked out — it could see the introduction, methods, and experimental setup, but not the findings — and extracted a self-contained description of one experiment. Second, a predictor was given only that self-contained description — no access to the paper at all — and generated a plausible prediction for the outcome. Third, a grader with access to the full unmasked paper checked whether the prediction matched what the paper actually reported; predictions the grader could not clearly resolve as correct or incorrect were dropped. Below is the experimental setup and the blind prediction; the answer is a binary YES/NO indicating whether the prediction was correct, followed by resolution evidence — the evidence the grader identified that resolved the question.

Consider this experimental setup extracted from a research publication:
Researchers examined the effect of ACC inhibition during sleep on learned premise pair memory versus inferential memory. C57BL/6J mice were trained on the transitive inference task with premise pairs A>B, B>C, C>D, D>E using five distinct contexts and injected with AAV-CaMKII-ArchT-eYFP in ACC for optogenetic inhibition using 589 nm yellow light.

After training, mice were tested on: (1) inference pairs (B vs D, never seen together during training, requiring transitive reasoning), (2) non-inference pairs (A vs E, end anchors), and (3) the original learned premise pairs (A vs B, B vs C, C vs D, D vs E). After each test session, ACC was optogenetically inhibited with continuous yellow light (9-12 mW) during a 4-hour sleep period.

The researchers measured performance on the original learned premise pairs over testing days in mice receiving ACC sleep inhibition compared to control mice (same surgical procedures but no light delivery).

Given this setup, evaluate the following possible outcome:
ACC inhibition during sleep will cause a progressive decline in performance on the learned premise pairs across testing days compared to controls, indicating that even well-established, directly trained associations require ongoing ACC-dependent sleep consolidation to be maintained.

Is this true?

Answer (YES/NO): NO